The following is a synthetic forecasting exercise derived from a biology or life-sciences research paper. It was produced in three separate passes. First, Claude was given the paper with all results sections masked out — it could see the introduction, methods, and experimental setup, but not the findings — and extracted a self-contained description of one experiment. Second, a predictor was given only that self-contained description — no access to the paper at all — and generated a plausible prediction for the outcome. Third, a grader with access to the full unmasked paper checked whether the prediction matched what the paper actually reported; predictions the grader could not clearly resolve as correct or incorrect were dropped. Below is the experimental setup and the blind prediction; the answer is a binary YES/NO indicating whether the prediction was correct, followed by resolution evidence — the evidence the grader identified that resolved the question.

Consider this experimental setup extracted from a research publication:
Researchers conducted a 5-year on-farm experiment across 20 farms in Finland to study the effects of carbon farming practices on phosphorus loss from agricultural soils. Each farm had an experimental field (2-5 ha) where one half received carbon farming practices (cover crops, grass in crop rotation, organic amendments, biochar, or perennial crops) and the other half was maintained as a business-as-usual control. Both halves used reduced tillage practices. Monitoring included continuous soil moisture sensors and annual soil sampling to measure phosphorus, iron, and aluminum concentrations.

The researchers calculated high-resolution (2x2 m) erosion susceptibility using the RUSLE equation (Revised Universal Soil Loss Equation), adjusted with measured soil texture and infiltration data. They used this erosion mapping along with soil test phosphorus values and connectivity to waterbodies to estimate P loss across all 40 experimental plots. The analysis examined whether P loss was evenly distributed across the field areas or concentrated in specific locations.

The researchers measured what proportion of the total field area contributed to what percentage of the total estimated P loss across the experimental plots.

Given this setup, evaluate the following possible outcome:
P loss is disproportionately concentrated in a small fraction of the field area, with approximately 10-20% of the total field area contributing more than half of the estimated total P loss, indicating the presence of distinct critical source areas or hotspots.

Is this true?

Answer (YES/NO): YES